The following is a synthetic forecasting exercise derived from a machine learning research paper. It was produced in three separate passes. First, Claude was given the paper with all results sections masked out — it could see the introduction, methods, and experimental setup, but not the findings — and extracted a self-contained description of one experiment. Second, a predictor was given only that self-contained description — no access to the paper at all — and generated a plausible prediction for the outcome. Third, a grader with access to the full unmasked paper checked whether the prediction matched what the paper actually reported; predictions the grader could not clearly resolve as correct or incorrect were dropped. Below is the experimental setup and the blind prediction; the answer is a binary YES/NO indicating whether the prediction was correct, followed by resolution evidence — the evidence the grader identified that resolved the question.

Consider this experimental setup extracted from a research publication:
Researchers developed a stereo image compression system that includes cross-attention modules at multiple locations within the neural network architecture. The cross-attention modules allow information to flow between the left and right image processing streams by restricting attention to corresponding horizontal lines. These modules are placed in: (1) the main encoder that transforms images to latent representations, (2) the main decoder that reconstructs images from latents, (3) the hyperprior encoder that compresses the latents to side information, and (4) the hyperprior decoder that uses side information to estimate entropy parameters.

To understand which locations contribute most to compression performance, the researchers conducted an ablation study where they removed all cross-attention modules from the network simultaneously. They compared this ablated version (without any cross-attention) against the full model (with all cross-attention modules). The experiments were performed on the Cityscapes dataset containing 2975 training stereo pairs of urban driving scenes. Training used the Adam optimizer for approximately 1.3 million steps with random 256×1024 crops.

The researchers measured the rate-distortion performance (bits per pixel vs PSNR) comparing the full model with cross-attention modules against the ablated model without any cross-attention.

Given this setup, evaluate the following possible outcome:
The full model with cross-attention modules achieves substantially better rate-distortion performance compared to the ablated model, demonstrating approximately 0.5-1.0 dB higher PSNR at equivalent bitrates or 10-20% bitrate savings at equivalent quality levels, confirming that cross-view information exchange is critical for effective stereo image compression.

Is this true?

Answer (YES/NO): YES